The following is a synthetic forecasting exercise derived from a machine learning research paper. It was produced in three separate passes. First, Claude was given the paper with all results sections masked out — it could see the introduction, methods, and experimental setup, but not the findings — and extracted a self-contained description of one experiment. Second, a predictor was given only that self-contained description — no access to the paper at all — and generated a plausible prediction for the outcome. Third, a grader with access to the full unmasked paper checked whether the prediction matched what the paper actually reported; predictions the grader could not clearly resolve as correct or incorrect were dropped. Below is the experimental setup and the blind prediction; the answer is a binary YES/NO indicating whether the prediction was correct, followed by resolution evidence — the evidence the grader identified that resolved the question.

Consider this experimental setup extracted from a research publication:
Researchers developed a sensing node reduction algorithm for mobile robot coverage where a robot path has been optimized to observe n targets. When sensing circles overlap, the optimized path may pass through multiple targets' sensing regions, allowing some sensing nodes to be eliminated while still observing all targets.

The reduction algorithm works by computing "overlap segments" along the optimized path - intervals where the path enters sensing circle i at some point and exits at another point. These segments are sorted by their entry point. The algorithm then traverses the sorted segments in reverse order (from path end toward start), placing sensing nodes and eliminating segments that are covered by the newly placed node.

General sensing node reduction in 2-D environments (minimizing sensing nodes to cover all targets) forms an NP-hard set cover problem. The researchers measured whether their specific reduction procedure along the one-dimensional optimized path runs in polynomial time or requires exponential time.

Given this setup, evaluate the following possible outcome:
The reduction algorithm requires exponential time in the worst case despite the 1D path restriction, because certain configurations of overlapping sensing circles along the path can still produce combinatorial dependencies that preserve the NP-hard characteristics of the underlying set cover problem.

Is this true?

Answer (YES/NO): NO